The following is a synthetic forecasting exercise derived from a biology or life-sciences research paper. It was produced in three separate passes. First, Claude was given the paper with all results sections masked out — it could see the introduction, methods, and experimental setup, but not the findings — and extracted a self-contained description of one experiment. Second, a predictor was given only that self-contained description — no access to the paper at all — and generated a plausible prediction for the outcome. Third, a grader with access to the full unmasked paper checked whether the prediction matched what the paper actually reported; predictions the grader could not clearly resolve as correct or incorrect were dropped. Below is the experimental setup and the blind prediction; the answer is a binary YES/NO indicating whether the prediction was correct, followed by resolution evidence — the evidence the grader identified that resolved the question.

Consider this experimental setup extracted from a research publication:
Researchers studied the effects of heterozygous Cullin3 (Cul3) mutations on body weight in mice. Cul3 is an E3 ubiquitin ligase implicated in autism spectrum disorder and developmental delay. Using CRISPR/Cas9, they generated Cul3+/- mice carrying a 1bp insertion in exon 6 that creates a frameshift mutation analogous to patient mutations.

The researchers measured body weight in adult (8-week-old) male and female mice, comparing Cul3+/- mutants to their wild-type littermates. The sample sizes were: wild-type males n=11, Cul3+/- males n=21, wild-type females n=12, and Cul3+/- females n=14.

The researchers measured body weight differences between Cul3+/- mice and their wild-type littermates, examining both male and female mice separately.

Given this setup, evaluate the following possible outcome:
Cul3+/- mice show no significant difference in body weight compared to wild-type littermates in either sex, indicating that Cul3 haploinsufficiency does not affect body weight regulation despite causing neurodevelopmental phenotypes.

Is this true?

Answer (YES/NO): NO